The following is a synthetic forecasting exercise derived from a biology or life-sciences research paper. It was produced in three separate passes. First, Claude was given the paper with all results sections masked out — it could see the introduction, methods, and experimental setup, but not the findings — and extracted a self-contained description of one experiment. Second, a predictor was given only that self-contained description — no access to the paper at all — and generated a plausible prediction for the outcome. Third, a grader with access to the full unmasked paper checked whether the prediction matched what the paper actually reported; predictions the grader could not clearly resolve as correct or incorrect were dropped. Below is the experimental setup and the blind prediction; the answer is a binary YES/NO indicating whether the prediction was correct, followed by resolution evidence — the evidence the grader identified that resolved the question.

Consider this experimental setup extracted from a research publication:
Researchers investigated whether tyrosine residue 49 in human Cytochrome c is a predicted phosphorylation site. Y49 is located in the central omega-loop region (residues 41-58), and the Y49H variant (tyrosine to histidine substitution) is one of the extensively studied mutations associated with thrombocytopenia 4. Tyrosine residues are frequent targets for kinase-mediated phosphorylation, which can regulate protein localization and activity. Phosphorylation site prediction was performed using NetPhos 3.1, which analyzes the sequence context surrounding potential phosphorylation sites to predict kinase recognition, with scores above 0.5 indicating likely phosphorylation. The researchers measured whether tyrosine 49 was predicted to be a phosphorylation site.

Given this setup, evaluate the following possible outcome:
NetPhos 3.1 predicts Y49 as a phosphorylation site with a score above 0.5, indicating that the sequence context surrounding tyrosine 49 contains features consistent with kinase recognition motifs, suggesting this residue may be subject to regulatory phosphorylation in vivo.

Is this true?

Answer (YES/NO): NO